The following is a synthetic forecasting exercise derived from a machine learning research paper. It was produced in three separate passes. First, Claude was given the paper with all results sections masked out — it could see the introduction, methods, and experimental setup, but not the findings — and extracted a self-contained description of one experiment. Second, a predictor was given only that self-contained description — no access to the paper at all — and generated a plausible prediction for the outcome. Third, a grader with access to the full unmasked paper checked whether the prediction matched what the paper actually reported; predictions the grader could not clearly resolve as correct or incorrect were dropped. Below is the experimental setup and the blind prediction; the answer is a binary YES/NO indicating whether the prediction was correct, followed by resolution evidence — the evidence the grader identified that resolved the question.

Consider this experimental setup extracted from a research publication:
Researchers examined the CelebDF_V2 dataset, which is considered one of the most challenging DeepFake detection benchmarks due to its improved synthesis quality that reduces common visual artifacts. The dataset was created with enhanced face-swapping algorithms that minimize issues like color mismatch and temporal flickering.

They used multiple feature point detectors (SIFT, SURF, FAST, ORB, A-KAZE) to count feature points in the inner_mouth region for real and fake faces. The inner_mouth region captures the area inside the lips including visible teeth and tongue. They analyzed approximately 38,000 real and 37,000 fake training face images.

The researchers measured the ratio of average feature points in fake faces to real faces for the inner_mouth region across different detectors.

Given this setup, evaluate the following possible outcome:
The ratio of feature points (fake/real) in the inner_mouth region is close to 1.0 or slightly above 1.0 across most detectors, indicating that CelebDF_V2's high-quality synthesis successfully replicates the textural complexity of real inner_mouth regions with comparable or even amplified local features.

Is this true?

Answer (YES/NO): NO